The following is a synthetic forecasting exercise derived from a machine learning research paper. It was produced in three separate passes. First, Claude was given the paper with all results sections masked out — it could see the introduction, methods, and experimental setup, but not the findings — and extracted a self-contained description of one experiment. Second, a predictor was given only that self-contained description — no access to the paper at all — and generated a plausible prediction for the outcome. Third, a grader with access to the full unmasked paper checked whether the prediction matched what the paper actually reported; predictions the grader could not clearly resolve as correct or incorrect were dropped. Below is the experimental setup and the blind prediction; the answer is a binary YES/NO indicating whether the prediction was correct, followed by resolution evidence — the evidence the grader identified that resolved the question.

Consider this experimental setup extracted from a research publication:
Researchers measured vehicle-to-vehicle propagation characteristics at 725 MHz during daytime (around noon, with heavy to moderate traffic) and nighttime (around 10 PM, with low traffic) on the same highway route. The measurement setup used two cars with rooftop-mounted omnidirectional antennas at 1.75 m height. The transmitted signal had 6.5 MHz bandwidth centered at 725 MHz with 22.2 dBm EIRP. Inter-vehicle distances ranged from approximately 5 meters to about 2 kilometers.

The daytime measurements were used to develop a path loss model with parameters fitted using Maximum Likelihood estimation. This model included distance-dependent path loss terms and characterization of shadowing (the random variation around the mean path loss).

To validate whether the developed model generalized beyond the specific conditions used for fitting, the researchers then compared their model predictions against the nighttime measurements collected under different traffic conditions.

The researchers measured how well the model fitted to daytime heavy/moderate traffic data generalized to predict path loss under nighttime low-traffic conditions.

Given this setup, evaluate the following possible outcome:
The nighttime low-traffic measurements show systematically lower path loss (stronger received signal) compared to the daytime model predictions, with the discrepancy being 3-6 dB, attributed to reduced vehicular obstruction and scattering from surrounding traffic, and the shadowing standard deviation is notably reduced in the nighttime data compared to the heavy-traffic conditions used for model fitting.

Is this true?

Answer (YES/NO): NO